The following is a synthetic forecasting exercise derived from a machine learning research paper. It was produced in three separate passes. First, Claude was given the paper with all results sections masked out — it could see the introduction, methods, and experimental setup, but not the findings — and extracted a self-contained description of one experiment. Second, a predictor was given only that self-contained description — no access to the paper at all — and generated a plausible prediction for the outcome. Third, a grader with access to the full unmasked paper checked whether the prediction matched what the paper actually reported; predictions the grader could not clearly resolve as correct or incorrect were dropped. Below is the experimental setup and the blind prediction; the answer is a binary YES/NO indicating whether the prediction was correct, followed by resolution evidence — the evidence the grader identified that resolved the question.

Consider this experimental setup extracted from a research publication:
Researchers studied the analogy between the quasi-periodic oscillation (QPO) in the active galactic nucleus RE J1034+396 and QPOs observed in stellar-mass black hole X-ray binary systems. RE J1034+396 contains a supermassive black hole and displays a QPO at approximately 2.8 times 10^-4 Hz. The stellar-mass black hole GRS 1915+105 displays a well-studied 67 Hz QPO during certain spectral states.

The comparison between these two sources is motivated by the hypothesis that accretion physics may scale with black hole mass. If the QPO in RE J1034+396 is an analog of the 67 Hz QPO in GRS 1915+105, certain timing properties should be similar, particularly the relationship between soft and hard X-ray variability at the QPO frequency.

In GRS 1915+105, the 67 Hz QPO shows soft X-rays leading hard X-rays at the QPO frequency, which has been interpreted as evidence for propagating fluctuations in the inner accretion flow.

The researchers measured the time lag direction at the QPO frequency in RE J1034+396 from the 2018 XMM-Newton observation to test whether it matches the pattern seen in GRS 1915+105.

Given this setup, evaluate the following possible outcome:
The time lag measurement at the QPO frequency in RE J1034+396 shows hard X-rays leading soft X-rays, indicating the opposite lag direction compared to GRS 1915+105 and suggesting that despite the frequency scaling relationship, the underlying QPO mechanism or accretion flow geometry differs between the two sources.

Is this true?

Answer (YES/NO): NO